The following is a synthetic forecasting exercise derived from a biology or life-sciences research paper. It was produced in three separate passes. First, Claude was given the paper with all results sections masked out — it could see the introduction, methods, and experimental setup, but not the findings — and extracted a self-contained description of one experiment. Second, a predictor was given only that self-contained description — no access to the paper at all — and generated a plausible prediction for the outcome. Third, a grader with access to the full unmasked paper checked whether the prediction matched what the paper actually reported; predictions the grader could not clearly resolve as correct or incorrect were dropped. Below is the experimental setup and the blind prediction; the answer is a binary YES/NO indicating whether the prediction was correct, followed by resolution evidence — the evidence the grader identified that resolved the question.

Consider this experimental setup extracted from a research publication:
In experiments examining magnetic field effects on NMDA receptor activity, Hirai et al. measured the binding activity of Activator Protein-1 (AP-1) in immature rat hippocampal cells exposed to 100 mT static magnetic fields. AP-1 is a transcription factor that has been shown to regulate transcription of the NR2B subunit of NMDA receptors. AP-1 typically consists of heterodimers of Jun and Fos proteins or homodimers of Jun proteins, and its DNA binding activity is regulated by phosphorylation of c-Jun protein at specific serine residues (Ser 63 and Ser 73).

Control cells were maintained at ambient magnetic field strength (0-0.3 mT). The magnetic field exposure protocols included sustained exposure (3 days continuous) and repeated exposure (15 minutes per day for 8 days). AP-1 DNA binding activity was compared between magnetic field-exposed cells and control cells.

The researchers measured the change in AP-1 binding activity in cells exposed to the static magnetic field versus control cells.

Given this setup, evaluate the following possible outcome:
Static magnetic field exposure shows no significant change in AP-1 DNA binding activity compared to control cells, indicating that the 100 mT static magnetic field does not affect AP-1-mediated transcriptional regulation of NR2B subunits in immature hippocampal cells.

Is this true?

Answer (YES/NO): NO